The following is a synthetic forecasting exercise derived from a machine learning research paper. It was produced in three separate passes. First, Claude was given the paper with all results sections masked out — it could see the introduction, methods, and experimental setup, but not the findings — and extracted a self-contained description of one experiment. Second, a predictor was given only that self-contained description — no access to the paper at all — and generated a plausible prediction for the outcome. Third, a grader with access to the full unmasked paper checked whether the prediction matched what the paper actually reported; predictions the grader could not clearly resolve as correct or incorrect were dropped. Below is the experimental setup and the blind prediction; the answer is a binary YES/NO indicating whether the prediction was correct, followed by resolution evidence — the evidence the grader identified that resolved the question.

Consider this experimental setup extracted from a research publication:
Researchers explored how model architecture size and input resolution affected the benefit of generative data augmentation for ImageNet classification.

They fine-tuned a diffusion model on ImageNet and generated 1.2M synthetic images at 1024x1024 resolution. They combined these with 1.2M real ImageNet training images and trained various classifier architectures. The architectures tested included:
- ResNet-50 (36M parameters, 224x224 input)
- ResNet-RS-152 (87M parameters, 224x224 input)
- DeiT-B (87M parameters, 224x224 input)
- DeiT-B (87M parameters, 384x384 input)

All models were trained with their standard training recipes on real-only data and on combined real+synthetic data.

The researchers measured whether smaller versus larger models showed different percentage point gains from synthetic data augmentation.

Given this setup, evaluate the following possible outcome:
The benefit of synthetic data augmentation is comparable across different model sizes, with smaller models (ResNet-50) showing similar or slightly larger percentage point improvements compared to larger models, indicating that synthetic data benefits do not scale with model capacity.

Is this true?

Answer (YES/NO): YES